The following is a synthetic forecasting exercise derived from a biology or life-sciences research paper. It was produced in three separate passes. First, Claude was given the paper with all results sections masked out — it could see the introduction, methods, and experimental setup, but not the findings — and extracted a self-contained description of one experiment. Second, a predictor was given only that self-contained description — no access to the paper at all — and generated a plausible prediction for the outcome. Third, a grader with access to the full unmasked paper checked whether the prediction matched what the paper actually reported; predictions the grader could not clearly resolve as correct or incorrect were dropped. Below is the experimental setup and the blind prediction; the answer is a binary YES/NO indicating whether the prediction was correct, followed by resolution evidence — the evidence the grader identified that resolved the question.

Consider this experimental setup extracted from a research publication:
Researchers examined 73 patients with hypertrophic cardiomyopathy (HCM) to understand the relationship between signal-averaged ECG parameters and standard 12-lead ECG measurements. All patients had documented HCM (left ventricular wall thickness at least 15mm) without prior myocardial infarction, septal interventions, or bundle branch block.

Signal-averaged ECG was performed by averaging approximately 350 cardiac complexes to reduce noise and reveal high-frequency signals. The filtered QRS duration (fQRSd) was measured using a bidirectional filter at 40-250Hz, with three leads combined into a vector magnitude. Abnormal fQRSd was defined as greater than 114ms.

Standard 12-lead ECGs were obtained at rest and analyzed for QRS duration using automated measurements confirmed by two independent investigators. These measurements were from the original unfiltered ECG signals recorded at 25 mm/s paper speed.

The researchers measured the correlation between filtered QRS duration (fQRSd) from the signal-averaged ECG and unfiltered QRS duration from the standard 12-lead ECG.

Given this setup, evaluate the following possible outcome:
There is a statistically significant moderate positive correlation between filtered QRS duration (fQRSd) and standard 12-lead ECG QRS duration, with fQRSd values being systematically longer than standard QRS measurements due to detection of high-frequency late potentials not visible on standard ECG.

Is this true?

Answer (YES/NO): NO